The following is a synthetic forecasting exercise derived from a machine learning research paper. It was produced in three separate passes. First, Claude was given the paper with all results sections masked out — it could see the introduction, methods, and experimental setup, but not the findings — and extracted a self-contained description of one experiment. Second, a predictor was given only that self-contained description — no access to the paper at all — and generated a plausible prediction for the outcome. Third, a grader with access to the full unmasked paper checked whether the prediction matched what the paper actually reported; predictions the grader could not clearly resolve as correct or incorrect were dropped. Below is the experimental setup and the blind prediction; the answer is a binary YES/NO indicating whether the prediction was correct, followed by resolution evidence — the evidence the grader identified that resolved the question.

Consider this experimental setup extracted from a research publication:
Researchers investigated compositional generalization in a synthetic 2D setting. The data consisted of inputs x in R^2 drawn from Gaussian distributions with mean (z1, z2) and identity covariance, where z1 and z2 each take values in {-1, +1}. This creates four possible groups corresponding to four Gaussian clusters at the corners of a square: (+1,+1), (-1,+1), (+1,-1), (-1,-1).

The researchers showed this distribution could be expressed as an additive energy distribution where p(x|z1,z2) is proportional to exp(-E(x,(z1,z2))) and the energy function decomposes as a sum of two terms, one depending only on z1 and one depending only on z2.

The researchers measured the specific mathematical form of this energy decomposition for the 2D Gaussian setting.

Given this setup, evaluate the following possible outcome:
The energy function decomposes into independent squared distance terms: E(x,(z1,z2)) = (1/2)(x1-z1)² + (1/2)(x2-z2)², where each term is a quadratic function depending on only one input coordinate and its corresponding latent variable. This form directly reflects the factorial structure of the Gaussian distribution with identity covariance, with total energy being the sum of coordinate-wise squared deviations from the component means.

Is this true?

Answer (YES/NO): NO